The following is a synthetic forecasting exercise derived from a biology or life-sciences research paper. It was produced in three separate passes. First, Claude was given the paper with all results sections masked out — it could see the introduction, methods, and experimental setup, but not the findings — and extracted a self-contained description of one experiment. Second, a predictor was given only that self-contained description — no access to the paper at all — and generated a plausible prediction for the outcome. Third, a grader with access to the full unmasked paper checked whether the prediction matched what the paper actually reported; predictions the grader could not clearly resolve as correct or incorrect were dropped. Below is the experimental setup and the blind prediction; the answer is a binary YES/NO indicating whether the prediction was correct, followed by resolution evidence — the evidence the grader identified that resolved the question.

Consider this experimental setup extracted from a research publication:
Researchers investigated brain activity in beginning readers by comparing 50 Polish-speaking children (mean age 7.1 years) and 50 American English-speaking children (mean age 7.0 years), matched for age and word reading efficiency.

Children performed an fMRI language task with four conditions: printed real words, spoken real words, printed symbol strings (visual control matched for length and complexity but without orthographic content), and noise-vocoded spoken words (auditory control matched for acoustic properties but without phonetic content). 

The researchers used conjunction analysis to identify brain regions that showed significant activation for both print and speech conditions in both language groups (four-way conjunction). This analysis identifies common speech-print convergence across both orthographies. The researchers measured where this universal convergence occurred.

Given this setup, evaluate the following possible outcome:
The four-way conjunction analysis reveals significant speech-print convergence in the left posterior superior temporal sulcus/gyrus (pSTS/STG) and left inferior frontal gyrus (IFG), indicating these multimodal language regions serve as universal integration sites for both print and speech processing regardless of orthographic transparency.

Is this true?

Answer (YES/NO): YES